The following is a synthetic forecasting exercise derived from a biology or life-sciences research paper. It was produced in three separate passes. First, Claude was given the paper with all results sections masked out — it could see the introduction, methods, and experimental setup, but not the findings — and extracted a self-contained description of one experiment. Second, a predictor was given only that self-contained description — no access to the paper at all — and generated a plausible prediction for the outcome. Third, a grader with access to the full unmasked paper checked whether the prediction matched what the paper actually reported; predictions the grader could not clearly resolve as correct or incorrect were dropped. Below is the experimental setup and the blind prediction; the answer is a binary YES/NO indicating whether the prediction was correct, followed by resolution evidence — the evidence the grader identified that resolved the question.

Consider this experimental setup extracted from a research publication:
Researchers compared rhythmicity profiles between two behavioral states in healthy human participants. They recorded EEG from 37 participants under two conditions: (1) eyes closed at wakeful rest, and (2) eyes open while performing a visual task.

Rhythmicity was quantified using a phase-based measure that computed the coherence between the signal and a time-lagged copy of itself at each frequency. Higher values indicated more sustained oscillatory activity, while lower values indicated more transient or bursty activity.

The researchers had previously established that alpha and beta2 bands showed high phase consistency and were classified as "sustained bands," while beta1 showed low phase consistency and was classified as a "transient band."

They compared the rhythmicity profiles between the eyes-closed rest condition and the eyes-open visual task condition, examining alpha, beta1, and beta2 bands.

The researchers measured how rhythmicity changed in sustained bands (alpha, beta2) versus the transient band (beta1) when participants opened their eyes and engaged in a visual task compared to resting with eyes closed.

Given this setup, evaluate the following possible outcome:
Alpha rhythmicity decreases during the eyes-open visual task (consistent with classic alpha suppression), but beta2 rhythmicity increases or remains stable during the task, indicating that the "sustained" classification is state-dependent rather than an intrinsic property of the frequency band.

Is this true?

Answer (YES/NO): NO